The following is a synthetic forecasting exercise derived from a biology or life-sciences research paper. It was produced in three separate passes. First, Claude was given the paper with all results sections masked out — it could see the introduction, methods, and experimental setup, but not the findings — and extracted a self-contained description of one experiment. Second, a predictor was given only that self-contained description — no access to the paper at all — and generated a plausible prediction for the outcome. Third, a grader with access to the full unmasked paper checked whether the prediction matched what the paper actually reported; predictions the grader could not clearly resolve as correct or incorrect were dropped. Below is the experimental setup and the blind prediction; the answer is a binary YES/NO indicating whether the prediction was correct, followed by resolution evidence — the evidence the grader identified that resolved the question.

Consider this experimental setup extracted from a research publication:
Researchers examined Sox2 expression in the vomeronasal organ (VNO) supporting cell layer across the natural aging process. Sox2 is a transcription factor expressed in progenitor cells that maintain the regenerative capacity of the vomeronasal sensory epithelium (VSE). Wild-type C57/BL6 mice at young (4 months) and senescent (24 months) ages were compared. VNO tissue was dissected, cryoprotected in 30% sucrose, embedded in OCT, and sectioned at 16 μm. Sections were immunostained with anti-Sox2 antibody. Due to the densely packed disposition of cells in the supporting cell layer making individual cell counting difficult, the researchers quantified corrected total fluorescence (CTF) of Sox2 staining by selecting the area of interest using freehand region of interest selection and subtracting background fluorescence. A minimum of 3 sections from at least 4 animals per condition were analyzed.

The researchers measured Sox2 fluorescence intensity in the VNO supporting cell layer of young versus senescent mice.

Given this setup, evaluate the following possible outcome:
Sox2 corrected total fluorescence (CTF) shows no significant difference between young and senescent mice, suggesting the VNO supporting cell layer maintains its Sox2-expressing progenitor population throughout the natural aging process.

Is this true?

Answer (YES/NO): NO